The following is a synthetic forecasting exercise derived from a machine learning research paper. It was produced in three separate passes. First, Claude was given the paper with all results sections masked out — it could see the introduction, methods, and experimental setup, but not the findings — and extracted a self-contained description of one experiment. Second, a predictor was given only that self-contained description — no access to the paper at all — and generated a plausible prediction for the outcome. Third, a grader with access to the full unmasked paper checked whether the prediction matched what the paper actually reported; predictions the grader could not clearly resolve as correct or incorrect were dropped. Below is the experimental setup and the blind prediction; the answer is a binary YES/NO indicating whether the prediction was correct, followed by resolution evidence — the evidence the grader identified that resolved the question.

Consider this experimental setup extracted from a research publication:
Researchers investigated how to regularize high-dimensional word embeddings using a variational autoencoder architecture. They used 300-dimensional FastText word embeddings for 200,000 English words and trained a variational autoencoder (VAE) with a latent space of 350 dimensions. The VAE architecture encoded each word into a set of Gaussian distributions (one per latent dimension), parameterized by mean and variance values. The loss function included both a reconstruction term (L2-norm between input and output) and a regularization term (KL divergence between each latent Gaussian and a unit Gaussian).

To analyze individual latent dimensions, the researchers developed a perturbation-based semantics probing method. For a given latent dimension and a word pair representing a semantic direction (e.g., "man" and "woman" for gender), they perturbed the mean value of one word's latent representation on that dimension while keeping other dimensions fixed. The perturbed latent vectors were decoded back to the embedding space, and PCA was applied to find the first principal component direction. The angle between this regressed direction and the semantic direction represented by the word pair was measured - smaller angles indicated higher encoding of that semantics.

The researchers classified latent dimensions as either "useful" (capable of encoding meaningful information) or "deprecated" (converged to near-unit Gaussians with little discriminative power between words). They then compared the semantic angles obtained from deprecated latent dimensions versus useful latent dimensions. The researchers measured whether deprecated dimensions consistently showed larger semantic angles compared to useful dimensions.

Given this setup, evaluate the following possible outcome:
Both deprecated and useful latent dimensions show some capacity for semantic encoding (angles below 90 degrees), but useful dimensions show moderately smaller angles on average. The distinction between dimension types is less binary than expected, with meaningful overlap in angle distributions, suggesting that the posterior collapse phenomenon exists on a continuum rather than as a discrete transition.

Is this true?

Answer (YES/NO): NO